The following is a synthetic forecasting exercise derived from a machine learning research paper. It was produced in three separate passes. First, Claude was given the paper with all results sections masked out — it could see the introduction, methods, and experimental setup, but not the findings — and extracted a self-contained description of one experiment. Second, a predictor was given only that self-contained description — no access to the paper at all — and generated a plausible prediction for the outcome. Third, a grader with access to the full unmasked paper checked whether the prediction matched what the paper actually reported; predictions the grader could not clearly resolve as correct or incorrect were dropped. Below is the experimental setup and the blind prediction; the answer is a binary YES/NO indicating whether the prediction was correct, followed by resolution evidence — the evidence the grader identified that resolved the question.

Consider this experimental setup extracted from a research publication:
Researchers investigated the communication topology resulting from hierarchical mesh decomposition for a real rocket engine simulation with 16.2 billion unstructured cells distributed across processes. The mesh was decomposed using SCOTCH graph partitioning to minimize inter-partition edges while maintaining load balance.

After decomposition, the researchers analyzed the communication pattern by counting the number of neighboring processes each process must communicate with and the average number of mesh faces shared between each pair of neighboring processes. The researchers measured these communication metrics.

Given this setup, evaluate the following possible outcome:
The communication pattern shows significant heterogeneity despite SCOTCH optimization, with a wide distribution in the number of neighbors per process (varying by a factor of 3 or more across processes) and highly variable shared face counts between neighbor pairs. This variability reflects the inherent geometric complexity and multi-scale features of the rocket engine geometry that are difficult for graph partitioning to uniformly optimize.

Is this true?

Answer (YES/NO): NO